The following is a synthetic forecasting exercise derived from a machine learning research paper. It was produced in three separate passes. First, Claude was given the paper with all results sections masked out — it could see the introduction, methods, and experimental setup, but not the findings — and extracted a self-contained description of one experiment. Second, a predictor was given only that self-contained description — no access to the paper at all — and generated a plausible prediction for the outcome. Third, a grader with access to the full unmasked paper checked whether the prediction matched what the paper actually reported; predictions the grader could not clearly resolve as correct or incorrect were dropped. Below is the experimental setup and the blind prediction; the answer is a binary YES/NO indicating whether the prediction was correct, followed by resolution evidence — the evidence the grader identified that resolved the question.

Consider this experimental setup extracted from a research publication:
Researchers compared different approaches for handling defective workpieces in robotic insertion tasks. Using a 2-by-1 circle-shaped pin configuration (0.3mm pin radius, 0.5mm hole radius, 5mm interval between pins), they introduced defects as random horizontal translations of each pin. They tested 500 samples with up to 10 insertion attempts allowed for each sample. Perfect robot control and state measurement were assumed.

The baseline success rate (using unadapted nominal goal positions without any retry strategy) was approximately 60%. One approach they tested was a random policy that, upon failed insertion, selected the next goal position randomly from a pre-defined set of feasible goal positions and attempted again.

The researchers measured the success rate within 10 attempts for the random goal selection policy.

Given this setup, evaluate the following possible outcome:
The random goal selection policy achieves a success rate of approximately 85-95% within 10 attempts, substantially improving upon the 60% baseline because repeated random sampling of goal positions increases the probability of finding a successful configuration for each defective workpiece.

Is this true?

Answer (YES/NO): NO